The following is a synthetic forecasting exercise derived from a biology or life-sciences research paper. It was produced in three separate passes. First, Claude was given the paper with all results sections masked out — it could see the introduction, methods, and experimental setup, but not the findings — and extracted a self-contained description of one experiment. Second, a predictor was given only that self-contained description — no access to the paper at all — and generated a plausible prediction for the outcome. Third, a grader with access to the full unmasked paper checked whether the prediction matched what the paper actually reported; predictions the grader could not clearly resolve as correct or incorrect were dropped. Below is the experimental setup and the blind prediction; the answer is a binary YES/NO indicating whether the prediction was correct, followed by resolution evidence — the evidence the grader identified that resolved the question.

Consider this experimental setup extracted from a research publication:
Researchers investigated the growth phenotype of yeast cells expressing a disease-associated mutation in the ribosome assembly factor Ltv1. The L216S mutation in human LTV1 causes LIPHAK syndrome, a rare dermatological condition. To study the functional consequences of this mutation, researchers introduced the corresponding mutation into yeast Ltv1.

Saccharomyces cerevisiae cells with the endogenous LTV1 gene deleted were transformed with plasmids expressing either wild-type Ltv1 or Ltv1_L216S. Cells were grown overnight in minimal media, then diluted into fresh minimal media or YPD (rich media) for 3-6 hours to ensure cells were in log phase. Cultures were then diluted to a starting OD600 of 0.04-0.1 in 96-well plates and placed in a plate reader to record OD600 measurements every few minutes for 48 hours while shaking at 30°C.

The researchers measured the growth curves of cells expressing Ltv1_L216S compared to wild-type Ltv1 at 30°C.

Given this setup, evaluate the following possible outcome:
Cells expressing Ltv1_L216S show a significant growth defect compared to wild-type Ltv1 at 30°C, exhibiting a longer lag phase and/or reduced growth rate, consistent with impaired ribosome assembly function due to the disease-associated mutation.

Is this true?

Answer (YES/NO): NO